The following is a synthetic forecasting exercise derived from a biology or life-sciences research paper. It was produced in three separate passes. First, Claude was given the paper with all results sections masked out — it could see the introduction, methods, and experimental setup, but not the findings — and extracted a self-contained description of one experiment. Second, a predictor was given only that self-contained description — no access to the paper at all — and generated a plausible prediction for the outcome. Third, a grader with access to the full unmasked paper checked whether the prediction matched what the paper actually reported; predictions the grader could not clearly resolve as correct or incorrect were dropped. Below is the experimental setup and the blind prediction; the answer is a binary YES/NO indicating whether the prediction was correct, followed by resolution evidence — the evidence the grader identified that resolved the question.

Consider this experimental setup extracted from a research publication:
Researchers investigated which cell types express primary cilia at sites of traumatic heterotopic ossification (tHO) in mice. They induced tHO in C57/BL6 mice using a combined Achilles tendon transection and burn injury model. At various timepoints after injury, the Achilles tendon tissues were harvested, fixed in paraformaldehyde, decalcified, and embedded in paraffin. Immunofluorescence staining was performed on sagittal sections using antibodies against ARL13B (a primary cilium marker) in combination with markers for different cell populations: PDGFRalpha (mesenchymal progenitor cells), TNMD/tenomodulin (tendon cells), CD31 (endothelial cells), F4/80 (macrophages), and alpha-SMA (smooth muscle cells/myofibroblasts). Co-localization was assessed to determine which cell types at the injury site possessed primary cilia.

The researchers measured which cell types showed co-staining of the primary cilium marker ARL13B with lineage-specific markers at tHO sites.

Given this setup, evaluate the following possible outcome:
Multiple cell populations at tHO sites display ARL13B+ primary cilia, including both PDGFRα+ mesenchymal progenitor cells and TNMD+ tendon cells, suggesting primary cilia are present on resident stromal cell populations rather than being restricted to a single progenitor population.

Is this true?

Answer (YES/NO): NO